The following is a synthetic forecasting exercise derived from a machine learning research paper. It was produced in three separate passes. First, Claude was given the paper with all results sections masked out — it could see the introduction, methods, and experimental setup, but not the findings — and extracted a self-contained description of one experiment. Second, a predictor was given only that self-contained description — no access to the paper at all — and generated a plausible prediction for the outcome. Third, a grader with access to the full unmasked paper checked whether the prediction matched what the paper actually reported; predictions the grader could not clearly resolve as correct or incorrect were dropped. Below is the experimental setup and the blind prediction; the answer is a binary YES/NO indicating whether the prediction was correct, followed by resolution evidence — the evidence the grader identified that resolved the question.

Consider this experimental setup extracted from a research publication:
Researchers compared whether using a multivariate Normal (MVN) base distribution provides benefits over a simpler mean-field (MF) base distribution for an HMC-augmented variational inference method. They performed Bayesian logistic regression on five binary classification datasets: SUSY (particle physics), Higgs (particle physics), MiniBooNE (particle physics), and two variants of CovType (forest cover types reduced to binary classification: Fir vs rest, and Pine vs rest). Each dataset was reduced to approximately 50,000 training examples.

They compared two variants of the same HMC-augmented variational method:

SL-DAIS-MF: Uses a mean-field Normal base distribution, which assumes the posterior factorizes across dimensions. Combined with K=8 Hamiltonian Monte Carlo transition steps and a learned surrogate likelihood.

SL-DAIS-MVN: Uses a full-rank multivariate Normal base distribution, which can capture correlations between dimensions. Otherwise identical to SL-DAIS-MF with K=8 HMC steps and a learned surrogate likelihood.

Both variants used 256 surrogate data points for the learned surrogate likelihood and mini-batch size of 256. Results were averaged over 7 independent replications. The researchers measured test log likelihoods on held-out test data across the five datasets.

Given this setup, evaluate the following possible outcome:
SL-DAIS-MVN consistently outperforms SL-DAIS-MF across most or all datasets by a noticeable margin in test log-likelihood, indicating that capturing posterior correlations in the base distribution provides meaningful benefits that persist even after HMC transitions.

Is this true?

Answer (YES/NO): YES